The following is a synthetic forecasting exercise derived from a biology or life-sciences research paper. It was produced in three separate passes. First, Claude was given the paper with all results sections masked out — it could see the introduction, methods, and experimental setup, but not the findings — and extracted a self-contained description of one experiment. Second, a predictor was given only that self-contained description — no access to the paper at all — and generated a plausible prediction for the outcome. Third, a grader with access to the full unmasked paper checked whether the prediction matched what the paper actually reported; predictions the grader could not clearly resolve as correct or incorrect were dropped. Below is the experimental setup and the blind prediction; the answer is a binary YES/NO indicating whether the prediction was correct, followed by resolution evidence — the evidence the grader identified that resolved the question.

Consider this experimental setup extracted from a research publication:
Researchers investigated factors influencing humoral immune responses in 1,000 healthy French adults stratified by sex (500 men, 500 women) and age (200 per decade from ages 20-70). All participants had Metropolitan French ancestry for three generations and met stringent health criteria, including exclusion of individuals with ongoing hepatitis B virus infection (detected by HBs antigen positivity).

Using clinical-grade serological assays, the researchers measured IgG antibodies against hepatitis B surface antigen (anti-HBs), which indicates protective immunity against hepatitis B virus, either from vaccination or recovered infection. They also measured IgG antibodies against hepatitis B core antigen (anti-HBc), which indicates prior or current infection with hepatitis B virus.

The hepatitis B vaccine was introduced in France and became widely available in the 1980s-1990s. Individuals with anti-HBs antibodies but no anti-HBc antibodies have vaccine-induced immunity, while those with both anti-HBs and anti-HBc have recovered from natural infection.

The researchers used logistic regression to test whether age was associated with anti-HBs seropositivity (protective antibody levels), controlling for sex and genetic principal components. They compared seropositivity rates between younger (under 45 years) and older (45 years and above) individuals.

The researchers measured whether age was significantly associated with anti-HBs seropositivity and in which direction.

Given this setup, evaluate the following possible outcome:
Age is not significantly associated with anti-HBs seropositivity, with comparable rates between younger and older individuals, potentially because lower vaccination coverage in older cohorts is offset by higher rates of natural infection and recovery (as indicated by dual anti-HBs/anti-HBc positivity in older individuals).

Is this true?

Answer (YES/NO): NO